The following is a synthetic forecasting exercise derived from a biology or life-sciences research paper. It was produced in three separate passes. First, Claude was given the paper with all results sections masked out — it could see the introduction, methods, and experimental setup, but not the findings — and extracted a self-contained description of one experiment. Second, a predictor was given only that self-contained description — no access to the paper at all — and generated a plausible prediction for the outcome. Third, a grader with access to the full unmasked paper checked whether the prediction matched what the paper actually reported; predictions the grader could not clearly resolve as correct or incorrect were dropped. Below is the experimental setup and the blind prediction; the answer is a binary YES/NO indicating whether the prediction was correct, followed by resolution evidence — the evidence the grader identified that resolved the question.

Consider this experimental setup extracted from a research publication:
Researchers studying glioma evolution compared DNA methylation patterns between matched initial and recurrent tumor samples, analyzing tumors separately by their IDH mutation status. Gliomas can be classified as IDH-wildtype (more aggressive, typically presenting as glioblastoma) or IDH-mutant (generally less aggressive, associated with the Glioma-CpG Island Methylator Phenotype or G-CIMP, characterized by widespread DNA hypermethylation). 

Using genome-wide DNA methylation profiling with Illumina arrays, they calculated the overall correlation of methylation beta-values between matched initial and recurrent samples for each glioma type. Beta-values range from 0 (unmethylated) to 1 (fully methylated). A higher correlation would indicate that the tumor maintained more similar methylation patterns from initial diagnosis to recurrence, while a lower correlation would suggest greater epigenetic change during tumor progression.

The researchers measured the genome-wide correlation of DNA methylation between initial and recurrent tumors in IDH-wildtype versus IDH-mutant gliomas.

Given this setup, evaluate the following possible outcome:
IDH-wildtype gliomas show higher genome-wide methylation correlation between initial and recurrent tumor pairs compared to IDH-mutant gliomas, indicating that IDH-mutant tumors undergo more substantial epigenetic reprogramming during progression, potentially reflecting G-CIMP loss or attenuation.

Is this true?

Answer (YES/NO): YES